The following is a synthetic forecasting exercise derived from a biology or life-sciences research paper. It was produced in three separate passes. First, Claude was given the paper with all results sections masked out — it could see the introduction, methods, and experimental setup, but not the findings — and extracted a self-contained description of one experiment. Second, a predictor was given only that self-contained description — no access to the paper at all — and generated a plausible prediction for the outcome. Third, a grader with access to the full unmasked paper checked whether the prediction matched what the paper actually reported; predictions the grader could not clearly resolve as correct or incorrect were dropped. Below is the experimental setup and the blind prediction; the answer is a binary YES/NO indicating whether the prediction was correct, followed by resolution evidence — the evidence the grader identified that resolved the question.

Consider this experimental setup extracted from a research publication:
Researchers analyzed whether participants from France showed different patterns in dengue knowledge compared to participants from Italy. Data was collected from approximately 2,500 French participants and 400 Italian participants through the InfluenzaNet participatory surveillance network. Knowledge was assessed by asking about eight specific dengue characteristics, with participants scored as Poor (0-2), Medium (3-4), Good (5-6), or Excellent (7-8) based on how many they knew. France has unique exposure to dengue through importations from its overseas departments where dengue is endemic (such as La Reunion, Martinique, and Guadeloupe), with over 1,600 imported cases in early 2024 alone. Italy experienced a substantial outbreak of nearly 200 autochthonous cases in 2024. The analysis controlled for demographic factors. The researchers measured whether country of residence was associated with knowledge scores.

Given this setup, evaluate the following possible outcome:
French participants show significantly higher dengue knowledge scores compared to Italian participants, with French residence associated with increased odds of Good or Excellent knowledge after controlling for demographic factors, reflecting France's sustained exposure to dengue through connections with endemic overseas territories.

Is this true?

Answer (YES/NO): NO